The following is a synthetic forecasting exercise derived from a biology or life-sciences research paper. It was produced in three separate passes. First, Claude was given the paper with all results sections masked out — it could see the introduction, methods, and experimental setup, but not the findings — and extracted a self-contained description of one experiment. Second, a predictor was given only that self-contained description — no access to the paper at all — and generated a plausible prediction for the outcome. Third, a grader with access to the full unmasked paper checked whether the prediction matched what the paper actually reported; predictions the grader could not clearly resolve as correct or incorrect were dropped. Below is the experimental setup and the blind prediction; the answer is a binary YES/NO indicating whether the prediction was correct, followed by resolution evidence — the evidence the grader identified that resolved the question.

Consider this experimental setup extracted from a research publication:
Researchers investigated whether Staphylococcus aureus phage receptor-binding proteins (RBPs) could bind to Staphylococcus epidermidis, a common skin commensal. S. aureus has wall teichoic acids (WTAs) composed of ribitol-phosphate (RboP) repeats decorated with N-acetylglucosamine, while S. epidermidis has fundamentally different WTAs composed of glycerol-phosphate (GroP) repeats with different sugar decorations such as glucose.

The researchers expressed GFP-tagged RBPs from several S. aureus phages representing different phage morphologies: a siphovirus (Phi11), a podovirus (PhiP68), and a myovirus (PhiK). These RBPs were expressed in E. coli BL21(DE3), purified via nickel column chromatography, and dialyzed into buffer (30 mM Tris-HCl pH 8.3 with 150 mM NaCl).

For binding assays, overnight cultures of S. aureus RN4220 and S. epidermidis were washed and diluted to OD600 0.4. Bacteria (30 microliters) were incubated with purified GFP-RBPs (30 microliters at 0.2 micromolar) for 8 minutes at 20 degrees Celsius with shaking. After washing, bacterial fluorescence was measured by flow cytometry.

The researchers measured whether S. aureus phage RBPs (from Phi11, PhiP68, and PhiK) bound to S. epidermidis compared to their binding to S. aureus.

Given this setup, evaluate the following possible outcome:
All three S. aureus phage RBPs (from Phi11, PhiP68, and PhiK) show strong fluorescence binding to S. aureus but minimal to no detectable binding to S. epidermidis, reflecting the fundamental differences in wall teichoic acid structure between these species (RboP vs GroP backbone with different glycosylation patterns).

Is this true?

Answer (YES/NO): NO